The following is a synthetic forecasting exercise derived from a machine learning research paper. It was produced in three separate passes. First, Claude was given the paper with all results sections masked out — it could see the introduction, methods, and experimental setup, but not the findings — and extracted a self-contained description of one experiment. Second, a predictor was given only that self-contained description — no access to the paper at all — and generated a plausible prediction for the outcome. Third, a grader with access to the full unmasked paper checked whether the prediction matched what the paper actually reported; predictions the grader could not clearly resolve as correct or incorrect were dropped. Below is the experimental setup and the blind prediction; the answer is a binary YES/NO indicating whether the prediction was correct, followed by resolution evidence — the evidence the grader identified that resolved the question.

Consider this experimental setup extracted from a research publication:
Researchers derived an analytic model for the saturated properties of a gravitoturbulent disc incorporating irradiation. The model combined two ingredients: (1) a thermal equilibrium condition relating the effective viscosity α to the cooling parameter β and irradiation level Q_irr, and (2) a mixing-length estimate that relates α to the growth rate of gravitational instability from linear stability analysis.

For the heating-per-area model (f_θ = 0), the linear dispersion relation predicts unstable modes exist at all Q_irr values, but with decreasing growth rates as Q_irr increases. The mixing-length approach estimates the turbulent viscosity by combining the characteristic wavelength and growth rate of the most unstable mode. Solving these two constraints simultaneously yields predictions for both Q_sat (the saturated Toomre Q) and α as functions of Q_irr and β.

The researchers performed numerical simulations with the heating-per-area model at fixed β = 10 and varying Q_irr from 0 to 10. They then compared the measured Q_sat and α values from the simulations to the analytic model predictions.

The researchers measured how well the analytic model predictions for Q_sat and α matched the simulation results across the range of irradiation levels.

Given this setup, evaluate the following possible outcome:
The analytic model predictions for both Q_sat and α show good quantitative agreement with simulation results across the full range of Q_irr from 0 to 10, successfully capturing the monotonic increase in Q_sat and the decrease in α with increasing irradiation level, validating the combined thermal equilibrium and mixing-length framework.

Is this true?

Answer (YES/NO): YES